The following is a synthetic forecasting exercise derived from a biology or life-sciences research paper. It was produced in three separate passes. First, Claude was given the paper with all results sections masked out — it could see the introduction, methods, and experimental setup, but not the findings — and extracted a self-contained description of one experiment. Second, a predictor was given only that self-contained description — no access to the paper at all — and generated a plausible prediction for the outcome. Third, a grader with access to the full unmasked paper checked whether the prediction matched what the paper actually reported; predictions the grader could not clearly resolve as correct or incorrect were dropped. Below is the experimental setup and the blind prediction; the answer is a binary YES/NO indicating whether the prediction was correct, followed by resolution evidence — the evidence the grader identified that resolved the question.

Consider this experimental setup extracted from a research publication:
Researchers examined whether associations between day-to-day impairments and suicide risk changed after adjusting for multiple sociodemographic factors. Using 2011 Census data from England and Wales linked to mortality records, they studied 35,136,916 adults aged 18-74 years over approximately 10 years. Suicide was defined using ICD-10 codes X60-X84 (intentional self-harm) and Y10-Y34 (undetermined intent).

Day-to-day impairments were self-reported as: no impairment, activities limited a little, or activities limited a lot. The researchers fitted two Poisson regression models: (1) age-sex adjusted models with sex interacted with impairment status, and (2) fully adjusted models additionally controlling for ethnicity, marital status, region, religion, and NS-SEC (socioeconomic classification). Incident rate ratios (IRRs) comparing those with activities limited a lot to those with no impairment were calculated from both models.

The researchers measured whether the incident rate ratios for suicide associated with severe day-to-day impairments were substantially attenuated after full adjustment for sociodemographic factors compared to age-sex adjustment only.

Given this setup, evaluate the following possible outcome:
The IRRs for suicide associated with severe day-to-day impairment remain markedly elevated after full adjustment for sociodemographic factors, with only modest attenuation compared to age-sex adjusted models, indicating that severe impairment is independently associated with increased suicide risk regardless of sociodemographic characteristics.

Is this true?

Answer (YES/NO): YES